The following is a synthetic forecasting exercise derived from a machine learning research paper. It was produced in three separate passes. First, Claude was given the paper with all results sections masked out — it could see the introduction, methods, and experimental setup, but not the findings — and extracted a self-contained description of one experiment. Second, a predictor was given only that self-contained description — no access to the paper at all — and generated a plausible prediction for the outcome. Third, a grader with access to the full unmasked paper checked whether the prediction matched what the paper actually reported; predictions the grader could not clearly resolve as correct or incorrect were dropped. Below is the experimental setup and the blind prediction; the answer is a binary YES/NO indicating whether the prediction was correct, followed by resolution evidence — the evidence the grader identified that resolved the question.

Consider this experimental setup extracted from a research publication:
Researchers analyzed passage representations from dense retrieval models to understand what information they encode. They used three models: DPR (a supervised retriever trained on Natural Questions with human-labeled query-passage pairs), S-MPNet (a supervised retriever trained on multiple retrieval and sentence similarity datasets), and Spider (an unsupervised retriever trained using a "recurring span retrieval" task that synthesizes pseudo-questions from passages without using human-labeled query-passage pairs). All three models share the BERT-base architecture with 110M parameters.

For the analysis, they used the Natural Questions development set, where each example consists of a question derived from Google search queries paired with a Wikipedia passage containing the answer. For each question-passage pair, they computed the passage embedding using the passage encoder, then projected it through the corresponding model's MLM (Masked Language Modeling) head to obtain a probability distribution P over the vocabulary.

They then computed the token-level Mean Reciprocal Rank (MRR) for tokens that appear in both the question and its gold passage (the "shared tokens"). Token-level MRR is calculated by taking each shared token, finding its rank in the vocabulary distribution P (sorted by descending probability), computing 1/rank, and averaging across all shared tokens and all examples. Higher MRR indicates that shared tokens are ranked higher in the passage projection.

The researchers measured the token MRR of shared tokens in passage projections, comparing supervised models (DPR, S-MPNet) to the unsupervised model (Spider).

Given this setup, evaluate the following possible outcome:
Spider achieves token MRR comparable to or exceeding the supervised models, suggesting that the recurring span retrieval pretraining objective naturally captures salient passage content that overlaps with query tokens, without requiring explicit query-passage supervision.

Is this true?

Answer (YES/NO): NO